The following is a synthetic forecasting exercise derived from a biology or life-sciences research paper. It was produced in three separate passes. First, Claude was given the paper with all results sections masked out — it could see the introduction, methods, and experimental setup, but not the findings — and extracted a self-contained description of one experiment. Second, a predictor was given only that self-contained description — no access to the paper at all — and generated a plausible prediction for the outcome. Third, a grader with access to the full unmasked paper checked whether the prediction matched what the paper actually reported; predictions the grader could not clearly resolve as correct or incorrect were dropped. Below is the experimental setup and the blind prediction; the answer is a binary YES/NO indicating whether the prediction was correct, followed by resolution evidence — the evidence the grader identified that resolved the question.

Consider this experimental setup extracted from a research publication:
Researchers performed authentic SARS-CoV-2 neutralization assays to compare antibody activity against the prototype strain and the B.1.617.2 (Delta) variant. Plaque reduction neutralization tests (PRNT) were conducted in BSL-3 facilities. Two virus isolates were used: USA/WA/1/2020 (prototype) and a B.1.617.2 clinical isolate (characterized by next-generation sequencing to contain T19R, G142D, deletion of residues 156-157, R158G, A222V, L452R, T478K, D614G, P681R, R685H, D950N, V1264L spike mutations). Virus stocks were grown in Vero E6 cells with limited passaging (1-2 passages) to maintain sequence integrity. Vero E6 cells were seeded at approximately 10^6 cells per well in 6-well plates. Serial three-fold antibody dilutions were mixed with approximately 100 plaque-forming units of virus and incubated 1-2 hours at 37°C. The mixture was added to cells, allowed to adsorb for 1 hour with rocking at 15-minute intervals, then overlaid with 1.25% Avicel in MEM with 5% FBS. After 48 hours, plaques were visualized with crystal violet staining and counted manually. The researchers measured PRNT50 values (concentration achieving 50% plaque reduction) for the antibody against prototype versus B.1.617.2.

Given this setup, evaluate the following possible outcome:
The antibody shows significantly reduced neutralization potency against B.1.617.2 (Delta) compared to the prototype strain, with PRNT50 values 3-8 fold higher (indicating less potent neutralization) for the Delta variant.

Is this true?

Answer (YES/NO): NO